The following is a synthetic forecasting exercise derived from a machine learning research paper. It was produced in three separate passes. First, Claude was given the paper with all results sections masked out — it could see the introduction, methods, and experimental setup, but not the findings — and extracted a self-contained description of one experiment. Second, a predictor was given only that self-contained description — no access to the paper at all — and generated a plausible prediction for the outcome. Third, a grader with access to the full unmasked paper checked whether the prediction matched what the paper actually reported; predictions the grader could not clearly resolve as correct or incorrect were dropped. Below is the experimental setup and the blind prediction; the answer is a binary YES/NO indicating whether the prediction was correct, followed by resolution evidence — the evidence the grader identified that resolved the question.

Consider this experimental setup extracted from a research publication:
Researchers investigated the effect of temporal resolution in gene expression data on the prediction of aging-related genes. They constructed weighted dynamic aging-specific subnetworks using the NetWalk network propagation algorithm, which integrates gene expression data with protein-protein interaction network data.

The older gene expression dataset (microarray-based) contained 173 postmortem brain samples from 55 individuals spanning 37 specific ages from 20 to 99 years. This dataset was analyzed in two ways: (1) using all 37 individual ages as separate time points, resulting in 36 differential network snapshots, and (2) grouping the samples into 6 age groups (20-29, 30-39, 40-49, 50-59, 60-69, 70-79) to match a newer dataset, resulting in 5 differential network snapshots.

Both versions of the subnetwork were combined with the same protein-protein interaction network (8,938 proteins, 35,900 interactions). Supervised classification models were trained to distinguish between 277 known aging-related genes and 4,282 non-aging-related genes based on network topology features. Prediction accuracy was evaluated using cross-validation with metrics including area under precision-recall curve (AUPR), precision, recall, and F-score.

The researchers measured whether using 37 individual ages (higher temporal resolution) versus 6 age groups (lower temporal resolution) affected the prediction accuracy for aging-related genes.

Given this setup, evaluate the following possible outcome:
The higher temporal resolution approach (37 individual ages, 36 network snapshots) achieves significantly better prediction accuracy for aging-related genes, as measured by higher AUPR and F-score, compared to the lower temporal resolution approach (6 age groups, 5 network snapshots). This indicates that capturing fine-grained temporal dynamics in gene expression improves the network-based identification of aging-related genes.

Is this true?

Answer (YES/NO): NO